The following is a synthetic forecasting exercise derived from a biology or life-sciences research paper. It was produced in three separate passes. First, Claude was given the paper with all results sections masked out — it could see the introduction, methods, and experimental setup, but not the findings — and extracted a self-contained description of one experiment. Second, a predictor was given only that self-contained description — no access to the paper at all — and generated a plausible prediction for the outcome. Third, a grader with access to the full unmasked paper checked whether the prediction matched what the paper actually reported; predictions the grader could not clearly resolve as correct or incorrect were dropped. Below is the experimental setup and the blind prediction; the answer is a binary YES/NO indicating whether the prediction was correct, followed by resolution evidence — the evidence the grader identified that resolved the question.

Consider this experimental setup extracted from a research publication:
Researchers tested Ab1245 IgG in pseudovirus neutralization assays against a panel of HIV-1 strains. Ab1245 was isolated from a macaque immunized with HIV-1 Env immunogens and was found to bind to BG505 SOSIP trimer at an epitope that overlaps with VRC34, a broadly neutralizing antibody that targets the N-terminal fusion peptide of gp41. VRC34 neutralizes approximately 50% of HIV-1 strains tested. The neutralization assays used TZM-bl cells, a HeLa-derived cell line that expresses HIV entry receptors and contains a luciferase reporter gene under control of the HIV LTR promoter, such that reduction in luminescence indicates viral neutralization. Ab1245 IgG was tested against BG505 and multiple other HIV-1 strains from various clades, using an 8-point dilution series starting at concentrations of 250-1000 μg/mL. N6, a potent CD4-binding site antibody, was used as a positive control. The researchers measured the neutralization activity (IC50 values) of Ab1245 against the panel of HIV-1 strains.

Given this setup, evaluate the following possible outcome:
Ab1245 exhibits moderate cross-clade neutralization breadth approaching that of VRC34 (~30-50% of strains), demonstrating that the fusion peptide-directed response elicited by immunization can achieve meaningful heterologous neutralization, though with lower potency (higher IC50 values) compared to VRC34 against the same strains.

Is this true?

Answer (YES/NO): NO